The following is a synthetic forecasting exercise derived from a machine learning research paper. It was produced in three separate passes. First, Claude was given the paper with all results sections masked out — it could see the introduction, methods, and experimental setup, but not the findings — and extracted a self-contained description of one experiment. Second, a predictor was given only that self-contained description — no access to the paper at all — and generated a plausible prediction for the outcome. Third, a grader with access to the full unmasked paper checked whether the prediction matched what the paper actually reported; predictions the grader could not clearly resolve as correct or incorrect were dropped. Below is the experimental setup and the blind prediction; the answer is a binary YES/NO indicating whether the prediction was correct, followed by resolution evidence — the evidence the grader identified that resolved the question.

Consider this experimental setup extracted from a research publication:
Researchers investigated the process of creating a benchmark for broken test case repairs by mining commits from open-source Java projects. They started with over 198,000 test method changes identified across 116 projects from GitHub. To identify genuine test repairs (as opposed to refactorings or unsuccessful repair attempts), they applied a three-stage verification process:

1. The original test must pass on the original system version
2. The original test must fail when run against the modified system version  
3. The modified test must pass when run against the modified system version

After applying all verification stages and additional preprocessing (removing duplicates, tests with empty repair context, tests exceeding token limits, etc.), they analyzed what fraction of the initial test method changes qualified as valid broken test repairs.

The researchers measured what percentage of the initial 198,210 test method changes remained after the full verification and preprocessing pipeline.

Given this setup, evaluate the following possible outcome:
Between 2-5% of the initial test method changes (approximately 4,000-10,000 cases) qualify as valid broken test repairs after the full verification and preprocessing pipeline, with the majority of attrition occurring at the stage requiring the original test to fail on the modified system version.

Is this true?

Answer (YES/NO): NO